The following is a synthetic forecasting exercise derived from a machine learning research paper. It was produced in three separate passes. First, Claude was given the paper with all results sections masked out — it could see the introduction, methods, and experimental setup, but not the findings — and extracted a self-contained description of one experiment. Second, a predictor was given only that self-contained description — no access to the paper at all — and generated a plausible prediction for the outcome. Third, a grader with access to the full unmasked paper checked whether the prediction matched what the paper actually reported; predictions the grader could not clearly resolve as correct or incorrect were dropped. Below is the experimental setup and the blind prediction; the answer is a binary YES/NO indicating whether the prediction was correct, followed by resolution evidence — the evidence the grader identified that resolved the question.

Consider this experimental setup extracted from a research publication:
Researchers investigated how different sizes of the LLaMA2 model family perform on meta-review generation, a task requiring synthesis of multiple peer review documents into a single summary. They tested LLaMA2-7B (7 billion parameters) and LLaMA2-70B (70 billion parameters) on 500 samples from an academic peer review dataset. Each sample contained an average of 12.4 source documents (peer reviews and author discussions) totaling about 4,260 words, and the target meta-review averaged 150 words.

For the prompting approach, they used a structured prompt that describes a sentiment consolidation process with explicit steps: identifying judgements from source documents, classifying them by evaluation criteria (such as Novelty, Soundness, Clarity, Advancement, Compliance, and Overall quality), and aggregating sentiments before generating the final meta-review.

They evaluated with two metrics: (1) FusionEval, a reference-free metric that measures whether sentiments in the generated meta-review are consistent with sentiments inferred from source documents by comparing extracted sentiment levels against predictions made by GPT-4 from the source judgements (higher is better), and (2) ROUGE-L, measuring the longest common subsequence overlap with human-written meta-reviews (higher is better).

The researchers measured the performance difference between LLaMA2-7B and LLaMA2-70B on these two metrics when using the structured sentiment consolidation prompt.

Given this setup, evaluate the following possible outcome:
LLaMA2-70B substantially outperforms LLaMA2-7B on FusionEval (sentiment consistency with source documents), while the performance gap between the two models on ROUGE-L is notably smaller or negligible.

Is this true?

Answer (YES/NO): NO